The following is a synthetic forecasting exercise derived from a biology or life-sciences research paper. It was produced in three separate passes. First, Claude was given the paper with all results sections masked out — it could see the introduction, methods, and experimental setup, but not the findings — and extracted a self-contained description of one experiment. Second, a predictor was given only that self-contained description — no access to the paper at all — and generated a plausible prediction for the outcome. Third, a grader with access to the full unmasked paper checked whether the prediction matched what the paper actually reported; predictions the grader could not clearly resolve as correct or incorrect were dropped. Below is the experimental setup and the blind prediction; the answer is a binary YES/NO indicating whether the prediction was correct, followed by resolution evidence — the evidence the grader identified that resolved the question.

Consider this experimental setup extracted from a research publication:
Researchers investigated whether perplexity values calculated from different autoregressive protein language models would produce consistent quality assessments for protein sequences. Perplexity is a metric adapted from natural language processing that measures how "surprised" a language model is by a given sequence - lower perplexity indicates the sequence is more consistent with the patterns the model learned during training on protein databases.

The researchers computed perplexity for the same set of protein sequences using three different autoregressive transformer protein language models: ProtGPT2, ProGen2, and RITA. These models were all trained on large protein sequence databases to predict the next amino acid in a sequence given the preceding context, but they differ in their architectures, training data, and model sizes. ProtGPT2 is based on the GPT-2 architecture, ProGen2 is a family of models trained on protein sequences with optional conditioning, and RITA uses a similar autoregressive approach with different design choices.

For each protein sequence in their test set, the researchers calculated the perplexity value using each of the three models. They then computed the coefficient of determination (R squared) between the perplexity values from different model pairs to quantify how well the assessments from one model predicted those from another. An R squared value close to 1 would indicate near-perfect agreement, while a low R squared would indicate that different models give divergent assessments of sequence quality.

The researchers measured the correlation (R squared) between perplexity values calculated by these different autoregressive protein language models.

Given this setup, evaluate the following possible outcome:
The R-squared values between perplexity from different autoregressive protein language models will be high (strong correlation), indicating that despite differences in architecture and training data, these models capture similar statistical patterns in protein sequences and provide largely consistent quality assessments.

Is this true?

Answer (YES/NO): YES